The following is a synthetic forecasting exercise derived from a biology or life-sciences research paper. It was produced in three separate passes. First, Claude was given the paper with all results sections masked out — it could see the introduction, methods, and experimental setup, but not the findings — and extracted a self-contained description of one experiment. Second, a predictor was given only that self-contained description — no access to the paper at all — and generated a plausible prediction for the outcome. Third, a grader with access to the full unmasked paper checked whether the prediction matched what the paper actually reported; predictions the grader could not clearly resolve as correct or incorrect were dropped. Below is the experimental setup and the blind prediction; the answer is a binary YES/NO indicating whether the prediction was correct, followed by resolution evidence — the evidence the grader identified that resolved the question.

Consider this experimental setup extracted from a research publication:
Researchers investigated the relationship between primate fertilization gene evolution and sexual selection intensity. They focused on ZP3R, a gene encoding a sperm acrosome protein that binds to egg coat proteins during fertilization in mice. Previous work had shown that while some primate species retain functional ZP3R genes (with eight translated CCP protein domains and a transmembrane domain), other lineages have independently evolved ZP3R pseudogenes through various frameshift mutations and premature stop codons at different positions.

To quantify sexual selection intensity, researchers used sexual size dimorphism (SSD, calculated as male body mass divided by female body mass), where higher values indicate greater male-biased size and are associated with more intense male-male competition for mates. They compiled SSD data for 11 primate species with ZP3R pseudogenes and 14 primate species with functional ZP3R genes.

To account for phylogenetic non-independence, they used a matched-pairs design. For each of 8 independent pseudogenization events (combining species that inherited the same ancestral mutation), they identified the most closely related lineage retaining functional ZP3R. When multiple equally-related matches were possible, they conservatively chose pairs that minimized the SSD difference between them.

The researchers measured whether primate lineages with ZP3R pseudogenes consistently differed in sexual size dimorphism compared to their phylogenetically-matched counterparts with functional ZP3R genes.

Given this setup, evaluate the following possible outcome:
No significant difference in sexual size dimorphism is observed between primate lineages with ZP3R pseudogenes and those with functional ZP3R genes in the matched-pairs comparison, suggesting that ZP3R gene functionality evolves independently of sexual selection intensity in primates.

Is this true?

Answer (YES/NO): NO